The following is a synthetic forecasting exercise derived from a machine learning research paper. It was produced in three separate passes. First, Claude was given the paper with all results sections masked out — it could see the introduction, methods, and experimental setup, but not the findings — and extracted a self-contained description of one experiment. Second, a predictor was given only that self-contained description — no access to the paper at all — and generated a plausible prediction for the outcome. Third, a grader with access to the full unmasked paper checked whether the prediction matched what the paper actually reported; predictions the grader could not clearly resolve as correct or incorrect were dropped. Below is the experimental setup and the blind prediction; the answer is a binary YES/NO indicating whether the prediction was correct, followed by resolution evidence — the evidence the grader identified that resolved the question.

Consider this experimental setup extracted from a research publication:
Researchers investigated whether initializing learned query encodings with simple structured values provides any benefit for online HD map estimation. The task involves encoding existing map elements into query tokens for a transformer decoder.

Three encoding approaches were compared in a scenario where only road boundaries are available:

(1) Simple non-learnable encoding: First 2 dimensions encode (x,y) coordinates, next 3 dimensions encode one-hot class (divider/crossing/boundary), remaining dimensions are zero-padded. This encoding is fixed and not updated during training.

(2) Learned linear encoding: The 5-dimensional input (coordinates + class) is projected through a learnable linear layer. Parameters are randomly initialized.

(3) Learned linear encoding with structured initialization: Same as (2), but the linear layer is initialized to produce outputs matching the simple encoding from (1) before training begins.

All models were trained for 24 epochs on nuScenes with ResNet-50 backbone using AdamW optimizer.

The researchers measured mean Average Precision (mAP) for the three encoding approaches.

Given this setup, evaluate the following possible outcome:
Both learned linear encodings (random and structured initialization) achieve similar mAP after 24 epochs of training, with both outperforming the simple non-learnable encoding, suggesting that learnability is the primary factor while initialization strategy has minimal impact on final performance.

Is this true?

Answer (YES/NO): NO